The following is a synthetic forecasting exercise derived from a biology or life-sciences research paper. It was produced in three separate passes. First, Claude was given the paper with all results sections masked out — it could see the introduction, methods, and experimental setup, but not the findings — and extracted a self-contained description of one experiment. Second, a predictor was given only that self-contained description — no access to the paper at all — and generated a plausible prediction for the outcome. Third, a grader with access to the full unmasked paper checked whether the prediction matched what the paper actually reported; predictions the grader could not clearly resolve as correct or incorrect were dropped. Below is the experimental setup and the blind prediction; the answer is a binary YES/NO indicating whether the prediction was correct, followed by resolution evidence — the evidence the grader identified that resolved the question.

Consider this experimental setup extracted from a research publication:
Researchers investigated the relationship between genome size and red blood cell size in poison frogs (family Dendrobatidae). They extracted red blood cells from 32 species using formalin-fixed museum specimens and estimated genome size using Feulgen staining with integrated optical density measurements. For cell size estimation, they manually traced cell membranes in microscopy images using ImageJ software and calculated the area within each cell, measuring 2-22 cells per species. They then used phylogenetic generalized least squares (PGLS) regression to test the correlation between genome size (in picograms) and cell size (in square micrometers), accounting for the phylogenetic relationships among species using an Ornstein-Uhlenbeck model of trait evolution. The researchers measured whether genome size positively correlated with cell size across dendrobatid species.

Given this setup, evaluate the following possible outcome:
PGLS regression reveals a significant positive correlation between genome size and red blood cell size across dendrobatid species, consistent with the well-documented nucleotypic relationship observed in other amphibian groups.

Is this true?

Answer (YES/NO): YES